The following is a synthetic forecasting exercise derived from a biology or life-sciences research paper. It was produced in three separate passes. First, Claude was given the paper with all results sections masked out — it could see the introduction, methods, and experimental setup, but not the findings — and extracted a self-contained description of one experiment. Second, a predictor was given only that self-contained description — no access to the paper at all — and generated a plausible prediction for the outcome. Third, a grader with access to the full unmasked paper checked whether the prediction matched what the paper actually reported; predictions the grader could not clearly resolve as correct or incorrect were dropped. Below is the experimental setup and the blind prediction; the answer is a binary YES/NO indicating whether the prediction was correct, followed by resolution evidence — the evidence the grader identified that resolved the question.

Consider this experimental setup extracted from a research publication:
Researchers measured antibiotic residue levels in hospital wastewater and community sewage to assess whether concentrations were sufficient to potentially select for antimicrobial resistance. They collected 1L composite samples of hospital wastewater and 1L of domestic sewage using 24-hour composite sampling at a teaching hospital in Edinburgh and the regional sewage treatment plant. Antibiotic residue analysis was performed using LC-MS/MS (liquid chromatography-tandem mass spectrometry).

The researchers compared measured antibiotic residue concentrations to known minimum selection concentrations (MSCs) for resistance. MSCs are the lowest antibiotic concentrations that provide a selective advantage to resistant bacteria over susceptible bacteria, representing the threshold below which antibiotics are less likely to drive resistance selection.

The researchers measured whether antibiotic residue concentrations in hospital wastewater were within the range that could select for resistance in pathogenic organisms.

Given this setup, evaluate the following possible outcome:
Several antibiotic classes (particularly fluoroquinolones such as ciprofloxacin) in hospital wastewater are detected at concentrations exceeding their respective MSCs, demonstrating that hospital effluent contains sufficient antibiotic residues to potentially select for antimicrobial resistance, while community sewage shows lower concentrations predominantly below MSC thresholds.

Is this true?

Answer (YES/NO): NO